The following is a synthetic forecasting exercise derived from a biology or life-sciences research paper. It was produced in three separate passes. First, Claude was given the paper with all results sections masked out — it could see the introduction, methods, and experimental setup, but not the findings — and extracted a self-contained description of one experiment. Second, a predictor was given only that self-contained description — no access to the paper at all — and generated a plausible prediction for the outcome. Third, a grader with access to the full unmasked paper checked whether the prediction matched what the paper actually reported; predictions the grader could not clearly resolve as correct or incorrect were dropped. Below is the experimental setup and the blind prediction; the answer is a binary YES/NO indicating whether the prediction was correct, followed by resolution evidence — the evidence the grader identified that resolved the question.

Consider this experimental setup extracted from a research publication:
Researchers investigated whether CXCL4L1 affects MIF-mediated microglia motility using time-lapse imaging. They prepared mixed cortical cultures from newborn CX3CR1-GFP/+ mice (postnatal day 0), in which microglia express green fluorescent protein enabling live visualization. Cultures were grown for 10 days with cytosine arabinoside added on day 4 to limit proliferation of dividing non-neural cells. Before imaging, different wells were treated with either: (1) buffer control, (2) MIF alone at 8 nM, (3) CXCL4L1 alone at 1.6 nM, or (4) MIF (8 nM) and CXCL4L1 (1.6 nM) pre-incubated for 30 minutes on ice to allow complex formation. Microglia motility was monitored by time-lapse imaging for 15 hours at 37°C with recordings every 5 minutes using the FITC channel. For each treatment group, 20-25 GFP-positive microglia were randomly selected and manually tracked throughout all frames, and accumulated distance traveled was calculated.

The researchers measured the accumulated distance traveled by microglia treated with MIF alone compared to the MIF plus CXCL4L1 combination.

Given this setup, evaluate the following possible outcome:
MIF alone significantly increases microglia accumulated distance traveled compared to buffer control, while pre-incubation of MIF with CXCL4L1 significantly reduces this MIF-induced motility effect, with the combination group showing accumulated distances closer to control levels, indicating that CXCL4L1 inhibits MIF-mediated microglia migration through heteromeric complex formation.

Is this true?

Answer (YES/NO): YES